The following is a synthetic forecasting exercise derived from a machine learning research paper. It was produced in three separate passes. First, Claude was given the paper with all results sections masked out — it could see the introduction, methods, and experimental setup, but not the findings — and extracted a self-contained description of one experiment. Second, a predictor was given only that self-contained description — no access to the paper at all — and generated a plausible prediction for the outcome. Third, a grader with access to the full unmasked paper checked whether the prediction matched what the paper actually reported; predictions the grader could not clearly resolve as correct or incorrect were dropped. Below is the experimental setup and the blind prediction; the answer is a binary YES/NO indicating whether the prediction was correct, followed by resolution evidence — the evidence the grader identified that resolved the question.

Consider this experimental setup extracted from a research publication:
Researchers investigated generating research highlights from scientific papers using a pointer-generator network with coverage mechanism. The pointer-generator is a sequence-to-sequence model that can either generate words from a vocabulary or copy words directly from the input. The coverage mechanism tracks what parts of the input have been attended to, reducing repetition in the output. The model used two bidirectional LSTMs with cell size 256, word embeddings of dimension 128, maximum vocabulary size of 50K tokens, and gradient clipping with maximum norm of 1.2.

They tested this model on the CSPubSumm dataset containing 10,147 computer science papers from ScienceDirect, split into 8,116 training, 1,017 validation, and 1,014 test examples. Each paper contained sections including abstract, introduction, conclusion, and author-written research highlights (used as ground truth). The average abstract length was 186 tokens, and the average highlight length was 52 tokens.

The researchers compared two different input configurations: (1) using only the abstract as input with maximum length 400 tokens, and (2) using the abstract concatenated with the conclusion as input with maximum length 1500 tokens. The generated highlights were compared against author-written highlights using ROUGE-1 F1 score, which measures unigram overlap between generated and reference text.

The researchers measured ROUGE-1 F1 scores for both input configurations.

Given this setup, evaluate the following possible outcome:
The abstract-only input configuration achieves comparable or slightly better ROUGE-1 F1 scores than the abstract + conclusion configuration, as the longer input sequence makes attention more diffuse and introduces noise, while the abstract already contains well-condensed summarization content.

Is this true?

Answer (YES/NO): NO